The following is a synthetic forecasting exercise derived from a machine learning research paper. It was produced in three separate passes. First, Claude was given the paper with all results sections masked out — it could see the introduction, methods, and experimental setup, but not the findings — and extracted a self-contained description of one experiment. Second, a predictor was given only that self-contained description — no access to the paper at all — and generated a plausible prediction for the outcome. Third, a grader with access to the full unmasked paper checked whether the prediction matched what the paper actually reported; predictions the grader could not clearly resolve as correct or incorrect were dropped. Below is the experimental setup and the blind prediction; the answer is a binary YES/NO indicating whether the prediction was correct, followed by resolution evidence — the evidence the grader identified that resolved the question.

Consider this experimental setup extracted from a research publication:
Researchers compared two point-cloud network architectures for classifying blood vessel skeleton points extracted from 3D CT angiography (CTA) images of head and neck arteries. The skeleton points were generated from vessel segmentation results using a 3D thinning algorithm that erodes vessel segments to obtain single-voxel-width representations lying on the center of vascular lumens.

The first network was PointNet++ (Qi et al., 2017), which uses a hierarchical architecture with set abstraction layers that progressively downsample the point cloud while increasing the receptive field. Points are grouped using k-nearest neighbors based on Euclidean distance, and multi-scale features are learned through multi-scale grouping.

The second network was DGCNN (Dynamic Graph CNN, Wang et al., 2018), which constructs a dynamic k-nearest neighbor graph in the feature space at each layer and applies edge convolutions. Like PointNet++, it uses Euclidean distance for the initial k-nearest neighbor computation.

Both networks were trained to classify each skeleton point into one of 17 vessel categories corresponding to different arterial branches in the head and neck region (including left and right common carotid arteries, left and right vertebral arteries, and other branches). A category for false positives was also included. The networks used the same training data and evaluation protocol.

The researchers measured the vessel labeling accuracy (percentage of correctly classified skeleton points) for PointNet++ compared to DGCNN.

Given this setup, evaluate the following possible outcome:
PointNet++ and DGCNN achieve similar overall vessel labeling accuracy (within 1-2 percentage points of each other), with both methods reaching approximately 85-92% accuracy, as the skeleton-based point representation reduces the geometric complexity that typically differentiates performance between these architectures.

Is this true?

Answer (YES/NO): NO